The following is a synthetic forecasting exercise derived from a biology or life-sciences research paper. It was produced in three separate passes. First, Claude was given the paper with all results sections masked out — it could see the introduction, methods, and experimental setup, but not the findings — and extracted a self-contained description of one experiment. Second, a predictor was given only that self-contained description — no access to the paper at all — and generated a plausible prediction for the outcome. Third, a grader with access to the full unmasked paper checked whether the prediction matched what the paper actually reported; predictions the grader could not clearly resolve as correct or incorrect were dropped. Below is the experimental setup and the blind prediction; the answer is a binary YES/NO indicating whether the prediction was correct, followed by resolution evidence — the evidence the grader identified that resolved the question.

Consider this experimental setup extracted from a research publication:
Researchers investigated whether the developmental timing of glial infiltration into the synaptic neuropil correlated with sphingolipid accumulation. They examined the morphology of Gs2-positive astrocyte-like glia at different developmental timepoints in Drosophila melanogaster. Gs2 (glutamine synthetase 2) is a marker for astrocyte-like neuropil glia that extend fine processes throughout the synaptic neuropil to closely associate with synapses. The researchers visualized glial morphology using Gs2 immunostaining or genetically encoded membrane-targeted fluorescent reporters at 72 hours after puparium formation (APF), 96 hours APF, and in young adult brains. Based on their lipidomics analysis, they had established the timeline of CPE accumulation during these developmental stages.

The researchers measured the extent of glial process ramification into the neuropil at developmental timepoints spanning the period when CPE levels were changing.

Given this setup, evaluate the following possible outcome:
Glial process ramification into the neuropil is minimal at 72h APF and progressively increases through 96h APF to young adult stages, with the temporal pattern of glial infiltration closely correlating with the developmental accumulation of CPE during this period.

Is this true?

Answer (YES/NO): NO